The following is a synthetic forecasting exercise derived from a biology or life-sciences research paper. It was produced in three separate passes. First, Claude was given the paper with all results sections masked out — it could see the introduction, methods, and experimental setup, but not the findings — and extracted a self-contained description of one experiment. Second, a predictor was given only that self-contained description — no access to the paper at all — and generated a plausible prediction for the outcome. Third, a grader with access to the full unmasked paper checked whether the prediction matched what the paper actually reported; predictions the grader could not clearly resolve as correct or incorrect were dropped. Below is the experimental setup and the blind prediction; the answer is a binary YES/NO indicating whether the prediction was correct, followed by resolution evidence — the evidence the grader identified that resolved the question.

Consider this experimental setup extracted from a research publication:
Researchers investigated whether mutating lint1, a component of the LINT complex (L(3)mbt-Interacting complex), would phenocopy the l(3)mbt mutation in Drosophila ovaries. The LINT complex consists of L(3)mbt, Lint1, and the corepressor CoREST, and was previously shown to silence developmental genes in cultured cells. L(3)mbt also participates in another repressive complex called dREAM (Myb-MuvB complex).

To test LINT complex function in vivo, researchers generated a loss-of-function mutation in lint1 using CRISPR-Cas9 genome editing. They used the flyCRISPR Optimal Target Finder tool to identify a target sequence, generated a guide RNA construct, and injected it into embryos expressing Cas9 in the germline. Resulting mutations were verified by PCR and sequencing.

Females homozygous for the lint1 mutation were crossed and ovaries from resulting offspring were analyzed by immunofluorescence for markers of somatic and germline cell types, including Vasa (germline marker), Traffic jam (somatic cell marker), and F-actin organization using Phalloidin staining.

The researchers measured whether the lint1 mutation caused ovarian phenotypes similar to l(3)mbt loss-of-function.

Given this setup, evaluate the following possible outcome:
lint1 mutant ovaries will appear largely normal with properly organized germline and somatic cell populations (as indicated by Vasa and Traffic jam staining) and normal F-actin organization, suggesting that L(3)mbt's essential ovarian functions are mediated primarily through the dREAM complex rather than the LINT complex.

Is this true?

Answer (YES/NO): NO